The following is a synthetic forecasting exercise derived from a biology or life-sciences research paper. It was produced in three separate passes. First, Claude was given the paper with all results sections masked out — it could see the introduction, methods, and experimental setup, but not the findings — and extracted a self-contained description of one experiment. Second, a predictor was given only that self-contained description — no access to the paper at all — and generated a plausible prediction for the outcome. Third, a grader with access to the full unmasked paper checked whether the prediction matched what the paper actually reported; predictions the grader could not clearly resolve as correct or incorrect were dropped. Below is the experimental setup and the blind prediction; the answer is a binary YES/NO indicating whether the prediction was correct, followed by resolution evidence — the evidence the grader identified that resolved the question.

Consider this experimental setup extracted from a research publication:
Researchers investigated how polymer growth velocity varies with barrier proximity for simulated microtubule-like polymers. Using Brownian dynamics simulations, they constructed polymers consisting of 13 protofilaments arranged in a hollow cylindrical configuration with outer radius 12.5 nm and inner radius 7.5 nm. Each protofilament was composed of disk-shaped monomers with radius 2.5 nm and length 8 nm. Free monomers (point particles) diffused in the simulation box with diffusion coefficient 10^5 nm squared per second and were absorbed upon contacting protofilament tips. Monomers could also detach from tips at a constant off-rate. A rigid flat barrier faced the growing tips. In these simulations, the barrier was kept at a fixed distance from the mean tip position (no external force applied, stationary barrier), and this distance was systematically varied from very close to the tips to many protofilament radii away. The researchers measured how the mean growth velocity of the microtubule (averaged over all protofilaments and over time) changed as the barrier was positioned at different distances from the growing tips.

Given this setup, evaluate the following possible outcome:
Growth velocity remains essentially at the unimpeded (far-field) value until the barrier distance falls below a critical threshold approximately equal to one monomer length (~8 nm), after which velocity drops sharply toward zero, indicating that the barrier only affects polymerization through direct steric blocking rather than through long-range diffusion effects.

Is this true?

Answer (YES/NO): NO